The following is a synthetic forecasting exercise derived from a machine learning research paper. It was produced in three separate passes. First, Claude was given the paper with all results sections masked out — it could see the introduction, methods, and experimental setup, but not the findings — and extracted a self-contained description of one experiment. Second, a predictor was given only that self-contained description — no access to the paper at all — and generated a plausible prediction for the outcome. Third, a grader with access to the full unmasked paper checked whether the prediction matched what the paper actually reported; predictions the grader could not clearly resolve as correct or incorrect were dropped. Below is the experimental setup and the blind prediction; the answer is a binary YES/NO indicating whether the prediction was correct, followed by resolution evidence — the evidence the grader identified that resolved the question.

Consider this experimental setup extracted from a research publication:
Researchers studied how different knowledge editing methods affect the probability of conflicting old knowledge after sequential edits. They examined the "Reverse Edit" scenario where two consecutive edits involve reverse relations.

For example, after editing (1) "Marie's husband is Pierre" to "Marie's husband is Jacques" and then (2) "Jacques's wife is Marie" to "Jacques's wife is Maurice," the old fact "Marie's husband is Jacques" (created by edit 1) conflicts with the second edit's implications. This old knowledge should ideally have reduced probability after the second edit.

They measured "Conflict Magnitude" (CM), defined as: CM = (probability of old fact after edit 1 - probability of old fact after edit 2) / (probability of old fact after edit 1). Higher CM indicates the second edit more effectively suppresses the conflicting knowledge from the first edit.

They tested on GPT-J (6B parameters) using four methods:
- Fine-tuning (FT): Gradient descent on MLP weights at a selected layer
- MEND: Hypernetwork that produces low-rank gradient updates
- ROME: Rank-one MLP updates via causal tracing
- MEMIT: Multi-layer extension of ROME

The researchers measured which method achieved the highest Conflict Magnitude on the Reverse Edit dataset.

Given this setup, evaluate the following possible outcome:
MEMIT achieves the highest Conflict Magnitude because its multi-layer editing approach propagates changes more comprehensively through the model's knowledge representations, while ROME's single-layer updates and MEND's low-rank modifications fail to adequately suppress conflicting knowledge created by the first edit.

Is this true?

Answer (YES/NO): NO